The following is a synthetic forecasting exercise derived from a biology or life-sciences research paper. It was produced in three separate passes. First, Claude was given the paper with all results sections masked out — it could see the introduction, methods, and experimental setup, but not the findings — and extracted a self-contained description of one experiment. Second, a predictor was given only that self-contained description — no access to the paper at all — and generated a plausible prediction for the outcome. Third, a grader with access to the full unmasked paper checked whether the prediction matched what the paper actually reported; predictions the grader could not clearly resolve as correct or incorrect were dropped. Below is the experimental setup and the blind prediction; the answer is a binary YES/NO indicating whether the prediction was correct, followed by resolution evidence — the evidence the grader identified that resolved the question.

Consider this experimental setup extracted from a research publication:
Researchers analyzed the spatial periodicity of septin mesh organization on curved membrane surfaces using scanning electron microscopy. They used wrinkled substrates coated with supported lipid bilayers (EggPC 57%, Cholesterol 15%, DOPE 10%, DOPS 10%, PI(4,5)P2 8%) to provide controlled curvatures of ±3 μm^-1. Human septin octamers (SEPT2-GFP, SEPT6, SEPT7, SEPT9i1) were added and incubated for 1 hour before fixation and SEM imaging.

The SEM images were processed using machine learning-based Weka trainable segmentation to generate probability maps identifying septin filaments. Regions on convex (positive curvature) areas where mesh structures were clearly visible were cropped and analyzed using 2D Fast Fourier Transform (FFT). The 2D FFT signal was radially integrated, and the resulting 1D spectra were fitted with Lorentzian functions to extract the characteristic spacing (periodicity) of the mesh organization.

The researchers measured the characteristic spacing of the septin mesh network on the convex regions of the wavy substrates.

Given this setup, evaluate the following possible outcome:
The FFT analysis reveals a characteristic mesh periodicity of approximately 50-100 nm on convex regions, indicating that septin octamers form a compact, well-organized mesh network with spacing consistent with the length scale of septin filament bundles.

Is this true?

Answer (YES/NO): NO